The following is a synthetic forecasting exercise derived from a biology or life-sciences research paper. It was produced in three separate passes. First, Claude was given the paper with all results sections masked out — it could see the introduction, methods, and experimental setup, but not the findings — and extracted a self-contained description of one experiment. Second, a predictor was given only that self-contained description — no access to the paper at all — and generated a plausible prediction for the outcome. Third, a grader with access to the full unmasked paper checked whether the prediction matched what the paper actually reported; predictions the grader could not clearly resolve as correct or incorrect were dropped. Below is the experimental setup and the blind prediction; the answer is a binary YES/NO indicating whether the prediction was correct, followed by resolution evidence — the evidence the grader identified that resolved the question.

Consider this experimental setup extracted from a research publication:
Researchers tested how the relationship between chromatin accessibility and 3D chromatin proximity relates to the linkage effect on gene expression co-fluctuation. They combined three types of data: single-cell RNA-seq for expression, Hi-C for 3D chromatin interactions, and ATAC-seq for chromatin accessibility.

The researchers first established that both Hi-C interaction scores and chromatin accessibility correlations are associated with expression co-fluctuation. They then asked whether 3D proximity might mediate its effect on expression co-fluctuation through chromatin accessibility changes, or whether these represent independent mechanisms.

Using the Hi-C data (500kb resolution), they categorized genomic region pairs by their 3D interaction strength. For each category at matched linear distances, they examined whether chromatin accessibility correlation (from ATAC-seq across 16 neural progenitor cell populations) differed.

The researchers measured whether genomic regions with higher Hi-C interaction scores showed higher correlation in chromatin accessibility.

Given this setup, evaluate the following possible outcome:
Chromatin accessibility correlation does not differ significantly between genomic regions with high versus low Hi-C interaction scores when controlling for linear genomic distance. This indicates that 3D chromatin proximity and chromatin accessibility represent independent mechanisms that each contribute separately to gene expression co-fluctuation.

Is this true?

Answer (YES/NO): NO